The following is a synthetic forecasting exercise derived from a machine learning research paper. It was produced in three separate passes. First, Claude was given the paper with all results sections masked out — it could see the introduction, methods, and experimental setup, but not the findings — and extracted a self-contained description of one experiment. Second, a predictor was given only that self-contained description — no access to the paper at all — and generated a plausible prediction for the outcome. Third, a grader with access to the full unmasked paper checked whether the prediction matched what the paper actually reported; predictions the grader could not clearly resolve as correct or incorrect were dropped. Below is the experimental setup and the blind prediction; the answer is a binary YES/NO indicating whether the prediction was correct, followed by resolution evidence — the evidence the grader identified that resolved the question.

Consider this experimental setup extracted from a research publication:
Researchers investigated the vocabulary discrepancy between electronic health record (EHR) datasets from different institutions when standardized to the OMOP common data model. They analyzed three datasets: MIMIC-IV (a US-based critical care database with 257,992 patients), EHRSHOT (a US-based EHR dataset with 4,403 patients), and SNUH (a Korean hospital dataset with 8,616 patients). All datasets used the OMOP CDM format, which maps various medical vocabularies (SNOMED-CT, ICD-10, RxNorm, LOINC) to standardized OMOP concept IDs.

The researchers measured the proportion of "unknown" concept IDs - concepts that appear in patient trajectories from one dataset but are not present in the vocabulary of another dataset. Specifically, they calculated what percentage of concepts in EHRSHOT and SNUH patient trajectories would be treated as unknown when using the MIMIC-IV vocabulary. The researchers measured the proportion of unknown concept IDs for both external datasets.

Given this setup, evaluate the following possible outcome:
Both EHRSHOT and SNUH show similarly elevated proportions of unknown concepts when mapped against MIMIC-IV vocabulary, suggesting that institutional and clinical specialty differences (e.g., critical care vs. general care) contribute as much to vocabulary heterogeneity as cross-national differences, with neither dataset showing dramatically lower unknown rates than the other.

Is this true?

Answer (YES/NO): NO